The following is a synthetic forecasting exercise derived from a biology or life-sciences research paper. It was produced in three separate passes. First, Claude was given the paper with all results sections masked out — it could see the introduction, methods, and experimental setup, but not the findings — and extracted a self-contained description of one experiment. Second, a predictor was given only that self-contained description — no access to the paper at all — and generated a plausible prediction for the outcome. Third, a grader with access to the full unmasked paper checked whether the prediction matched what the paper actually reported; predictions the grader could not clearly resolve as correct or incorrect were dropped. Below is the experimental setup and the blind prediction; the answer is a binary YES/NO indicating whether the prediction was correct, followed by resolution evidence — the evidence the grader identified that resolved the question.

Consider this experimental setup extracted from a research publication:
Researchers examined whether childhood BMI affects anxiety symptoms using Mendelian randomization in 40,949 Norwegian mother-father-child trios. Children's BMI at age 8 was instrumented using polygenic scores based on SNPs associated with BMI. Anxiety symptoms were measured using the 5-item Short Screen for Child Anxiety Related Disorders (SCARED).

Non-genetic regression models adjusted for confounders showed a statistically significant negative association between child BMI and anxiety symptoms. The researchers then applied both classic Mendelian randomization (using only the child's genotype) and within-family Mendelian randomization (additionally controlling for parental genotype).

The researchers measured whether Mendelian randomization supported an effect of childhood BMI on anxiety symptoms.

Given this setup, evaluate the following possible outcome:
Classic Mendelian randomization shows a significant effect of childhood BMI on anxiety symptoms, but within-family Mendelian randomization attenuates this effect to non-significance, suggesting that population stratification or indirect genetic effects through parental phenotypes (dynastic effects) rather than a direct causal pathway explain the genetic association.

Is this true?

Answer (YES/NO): NO